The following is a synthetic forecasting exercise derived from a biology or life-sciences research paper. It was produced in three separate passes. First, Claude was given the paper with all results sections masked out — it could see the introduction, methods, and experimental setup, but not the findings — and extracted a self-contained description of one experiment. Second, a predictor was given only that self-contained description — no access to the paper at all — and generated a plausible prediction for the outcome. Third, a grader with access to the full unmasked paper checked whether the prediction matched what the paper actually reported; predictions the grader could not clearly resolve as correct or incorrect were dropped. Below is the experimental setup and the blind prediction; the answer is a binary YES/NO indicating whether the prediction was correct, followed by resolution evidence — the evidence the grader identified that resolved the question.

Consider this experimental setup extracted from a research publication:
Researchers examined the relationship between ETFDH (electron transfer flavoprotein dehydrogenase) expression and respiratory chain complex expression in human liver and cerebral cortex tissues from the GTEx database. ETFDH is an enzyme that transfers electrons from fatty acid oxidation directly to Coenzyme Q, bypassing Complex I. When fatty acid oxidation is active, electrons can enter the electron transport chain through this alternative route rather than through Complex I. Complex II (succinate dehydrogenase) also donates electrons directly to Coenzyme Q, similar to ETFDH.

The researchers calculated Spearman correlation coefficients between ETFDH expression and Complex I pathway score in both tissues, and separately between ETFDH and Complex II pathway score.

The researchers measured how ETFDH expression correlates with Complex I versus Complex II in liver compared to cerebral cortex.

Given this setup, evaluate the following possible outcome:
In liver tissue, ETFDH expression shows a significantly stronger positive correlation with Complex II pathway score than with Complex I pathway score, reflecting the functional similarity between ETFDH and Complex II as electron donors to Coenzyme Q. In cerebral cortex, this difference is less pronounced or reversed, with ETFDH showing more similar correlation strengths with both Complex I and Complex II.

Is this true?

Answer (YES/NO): NO